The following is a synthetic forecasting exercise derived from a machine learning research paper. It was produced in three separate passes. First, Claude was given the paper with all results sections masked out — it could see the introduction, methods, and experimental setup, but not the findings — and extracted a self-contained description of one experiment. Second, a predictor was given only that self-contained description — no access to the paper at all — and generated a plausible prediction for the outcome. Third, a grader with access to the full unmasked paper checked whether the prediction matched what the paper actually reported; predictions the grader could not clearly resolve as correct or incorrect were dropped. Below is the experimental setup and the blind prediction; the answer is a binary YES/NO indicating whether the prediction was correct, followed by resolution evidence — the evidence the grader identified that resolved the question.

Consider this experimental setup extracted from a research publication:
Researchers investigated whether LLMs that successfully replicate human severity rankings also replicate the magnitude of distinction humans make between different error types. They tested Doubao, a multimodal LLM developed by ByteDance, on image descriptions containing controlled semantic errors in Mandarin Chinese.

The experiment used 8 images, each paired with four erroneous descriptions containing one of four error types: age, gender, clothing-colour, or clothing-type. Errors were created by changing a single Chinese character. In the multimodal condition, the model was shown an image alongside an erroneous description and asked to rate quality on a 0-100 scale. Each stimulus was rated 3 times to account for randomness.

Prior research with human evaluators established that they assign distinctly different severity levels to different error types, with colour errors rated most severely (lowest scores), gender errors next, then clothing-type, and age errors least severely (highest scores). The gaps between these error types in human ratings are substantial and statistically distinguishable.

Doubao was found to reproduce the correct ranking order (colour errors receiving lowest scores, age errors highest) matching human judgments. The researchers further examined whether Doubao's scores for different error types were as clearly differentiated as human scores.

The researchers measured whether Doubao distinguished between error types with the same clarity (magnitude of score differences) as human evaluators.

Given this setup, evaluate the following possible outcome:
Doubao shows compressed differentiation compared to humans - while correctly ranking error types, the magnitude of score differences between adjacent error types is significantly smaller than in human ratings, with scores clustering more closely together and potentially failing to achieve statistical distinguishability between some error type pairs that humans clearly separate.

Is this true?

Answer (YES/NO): YES